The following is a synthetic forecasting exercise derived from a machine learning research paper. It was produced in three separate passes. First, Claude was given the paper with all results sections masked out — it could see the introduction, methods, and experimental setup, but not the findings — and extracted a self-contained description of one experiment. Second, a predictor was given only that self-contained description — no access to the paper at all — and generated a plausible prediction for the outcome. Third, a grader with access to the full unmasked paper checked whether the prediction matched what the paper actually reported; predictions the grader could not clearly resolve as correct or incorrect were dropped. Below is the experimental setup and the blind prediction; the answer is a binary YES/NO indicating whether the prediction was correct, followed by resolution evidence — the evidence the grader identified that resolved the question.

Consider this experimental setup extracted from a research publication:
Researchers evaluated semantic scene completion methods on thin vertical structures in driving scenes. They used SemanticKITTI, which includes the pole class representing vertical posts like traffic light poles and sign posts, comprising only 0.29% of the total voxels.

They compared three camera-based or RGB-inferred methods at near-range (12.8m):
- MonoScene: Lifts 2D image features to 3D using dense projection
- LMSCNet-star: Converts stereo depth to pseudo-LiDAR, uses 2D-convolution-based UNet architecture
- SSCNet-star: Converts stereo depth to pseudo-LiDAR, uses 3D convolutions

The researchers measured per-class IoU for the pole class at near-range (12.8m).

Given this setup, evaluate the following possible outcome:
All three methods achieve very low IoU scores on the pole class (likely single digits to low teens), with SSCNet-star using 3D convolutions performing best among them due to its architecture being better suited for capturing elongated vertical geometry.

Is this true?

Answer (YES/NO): YES